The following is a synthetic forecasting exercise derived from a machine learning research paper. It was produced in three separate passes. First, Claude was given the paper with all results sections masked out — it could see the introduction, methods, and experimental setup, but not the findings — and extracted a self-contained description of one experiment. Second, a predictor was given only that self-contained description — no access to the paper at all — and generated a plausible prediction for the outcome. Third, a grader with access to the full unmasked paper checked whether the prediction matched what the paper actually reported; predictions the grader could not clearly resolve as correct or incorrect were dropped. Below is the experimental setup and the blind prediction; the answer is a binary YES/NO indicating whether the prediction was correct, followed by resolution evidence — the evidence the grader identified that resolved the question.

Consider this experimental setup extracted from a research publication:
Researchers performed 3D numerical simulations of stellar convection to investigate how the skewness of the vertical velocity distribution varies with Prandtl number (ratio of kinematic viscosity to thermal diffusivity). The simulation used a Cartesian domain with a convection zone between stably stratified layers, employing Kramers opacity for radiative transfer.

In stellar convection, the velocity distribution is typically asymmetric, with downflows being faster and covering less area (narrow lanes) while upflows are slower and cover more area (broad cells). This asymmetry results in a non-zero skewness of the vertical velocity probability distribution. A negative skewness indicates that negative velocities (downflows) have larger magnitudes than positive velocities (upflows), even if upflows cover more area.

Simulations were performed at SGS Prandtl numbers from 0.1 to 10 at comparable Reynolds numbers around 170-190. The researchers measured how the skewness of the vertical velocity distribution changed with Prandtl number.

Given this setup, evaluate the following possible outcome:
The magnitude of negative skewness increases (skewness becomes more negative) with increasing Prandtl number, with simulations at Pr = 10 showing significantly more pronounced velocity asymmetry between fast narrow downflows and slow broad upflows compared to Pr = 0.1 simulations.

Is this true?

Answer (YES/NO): NO